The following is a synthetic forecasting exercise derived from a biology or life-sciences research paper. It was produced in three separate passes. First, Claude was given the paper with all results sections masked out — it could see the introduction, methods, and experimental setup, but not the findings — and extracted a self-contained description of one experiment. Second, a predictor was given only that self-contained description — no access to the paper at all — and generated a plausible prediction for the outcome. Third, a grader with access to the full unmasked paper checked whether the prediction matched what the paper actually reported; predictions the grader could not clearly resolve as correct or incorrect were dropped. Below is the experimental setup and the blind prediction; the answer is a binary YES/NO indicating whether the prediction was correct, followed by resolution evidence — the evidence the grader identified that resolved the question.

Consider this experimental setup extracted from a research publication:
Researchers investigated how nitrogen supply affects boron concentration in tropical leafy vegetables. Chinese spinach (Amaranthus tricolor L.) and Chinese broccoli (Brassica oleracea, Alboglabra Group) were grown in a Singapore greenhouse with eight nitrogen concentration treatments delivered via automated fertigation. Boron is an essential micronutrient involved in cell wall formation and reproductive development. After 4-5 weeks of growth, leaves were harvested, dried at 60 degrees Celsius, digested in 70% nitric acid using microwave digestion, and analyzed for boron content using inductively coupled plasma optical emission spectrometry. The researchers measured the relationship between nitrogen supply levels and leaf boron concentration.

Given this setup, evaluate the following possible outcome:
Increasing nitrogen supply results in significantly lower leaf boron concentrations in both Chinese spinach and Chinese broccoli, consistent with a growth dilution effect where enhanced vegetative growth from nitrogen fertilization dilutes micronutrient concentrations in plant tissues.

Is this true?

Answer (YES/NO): NO